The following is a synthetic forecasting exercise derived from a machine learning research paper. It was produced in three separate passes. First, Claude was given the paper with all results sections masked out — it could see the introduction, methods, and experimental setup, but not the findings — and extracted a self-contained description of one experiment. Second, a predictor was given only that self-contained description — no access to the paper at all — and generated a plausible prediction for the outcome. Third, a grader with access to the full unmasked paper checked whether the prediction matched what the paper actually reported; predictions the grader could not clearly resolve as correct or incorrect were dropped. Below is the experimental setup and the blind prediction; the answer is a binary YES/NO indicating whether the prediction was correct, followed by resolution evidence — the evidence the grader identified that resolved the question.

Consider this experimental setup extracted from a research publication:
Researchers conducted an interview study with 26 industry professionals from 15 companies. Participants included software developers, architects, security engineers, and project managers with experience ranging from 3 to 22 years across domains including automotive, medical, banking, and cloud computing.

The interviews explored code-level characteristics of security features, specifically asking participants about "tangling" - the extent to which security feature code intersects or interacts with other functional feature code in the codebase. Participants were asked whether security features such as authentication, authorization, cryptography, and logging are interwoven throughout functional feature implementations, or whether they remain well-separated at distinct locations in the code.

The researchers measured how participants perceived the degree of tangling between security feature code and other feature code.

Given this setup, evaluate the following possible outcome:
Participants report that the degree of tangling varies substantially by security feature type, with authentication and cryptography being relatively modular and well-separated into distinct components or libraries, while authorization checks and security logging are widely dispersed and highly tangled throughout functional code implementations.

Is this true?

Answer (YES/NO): NO